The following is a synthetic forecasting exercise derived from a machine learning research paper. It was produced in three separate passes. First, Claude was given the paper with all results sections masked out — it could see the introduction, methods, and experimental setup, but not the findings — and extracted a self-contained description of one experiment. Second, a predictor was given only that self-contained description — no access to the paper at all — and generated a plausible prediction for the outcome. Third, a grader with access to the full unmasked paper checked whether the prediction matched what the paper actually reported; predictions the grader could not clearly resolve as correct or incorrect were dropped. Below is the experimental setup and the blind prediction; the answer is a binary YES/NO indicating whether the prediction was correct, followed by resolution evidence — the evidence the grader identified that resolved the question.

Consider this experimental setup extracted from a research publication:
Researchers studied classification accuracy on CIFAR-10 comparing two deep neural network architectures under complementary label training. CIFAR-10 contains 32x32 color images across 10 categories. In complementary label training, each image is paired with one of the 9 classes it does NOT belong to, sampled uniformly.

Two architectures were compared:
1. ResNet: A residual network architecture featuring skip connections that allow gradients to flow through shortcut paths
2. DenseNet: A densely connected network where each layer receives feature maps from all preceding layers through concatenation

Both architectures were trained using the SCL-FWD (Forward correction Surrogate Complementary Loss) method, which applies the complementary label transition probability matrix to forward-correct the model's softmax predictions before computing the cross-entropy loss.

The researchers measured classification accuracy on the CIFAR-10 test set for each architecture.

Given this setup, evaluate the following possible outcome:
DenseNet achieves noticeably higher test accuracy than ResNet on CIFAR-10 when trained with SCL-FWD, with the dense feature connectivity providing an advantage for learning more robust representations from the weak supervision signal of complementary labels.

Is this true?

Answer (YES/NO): YES